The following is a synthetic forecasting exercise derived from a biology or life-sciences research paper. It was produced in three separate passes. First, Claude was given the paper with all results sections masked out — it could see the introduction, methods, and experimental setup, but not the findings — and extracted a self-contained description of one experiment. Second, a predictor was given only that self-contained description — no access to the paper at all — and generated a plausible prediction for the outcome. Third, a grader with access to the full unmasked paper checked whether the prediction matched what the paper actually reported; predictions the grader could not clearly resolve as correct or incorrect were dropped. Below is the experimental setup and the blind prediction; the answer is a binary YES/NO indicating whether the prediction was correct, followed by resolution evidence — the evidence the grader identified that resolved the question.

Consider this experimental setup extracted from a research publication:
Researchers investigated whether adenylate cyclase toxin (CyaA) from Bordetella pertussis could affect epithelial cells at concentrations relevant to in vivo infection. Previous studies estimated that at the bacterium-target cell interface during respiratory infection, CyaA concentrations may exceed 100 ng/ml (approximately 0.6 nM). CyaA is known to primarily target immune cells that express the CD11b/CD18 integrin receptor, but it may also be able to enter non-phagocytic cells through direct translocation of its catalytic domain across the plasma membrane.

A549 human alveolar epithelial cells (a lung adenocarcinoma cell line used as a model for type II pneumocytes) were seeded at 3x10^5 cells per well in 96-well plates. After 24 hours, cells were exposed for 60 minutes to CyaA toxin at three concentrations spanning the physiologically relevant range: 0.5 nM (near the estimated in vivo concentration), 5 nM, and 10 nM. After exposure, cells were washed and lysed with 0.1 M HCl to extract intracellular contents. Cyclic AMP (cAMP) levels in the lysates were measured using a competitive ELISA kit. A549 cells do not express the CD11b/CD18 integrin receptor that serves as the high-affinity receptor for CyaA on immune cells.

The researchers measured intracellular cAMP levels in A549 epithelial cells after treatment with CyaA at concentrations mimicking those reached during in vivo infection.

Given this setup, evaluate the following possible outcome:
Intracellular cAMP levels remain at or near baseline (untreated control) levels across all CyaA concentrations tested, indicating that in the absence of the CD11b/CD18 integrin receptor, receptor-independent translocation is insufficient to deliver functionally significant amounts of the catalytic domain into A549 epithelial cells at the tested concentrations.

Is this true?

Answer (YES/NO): NO